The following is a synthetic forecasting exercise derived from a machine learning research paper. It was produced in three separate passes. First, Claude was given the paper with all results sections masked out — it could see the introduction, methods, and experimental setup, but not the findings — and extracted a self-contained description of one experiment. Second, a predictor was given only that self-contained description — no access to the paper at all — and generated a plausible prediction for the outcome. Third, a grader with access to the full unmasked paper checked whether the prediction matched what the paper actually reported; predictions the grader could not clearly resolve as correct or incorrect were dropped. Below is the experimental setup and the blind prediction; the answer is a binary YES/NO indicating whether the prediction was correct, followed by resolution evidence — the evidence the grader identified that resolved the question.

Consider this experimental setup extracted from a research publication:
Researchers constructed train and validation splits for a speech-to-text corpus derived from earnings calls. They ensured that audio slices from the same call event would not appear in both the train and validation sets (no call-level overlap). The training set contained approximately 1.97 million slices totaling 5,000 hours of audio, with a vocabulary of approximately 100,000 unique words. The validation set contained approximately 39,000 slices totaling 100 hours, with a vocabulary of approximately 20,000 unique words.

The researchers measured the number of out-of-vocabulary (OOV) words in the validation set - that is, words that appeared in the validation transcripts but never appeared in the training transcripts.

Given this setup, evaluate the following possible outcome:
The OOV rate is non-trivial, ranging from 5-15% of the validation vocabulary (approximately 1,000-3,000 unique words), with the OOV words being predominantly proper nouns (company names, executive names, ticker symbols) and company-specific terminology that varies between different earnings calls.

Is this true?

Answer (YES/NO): NO